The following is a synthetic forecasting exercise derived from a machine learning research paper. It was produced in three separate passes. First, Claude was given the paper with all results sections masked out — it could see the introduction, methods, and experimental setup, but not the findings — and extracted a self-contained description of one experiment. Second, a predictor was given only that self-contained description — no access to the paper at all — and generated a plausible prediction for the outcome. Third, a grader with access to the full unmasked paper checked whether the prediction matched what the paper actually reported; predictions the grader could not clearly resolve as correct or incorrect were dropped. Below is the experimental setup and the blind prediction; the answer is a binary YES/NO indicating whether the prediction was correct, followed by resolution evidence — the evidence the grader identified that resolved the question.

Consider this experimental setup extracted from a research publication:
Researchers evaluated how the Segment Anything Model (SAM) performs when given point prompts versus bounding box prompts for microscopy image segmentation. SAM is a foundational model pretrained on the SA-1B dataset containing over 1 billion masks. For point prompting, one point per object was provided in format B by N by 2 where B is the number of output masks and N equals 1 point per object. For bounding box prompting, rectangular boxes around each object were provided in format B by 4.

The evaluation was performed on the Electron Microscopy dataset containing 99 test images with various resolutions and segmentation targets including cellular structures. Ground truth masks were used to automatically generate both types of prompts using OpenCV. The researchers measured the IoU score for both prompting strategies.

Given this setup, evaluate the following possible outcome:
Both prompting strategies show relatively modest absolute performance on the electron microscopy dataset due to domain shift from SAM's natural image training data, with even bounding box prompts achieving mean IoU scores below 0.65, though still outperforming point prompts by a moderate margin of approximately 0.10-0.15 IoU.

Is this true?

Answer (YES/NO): NO